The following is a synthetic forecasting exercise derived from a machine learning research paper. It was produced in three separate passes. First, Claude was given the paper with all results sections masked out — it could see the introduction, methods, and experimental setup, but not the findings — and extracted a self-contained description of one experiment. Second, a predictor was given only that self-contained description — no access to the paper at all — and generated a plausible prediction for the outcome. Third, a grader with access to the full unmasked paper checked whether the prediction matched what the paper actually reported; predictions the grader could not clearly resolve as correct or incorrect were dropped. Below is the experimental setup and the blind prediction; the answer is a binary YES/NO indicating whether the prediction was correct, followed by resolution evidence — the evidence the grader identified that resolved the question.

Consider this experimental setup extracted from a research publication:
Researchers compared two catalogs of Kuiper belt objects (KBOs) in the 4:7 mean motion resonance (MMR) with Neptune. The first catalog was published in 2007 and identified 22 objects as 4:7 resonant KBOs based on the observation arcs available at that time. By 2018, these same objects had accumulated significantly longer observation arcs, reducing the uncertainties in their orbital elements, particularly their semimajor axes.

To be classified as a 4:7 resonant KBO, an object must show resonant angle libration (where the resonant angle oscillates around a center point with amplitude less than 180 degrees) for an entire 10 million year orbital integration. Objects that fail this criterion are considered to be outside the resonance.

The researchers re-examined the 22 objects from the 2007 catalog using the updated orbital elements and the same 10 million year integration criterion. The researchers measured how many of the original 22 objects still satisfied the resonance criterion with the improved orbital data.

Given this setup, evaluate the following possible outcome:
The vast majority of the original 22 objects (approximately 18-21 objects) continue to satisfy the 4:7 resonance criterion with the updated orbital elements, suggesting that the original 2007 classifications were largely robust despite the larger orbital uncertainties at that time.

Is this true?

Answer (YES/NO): NO